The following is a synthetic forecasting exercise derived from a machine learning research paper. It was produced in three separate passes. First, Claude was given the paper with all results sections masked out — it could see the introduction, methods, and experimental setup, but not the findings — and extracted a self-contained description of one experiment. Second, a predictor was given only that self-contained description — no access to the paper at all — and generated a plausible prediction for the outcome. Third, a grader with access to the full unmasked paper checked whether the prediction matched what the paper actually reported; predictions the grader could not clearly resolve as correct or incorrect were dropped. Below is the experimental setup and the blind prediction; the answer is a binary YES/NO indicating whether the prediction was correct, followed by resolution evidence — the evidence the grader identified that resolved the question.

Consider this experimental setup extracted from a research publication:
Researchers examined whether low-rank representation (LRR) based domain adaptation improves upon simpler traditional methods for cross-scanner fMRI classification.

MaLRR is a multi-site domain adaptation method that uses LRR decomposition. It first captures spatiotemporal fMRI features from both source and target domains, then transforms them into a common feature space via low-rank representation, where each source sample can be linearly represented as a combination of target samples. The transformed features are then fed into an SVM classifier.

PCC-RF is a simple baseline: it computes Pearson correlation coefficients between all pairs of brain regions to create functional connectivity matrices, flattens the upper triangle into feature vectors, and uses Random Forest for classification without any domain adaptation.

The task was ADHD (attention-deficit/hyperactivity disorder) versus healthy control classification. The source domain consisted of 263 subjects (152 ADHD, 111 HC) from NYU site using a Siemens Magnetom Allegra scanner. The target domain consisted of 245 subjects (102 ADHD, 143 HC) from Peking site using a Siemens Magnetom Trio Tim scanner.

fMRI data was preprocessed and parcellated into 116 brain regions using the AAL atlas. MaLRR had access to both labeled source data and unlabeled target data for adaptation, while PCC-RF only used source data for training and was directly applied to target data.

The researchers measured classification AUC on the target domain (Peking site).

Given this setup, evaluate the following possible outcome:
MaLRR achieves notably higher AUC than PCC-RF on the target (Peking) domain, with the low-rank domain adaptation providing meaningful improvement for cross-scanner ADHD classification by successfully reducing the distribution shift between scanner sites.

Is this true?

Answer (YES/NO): YES